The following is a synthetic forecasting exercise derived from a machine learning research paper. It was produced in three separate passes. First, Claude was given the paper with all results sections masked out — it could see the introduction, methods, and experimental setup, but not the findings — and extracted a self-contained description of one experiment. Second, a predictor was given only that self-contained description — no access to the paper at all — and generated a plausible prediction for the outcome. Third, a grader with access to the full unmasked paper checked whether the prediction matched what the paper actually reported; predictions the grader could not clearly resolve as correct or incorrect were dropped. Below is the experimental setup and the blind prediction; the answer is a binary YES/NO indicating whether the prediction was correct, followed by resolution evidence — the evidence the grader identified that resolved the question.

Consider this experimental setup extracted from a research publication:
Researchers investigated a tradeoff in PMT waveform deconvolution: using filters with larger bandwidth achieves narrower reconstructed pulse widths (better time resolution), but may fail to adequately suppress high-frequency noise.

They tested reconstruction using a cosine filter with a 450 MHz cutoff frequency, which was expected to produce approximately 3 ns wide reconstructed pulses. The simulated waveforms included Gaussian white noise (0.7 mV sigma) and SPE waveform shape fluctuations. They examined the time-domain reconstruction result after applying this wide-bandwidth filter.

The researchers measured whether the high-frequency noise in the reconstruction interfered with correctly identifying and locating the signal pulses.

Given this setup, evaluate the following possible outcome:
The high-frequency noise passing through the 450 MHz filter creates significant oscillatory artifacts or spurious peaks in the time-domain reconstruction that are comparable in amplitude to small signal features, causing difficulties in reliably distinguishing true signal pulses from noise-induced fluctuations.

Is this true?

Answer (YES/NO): YES